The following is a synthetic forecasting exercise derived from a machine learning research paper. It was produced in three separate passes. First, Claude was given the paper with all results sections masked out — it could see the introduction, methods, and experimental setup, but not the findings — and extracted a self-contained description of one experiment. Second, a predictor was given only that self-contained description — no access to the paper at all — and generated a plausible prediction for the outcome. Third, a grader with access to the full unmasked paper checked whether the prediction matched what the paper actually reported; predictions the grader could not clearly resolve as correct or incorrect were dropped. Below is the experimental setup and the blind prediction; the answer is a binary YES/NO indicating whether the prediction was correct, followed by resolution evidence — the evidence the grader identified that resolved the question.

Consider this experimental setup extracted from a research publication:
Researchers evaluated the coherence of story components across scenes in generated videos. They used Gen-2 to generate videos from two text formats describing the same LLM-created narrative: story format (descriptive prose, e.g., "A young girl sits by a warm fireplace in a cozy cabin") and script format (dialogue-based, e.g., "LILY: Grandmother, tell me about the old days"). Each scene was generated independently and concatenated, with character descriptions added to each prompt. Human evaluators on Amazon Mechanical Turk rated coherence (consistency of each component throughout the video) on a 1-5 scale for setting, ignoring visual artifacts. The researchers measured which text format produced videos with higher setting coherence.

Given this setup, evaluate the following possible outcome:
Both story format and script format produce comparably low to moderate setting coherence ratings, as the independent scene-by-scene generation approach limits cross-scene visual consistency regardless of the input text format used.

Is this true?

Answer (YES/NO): NO